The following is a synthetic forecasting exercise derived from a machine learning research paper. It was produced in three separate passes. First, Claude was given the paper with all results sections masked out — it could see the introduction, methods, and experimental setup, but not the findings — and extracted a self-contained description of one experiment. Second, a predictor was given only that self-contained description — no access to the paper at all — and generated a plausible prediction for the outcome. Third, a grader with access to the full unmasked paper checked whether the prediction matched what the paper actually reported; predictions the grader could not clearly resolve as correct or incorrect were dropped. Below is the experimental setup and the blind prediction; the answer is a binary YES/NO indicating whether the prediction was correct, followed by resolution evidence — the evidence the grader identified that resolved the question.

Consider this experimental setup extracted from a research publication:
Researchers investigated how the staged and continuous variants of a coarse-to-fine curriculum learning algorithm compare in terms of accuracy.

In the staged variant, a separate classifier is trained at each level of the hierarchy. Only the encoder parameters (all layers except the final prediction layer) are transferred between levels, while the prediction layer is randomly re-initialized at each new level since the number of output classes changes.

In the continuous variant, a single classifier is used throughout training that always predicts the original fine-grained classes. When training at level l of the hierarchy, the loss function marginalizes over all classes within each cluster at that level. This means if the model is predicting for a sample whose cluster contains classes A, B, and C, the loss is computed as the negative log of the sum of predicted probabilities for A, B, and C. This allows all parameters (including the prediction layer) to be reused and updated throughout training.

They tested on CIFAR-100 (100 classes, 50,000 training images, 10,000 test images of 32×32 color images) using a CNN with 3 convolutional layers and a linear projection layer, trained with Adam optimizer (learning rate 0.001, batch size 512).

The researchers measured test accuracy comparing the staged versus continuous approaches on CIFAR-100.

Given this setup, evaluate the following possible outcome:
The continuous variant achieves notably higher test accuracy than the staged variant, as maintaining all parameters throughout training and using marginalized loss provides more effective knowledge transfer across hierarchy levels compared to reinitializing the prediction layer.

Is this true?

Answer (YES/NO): NO